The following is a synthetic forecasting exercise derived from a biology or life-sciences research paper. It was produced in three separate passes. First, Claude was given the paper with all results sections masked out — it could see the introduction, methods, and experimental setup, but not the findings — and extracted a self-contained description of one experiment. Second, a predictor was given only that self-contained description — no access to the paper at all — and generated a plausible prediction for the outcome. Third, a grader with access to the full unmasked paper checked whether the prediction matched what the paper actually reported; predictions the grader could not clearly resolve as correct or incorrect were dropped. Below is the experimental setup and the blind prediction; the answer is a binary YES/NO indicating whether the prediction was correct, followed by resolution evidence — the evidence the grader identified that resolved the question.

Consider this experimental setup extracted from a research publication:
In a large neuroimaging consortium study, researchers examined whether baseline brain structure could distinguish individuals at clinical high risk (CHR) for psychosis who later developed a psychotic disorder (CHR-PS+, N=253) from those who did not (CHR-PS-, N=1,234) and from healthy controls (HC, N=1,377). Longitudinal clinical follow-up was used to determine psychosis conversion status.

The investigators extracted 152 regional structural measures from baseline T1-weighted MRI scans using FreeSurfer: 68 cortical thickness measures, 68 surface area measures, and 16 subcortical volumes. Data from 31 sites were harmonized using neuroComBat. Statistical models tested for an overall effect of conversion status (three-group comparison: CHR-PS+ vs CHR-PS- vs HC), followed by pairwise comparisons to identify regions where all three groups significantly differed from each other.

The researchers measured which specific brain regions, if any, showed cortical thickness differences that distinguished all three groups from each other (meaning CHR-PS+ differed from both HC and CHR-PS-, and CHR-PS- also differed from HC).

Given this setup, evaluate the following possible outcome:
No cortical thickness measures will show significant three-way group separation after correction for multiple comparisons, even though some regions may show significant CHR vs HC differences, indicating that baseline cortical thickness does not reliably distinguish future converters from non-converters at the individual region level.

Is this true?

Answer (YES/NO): NO